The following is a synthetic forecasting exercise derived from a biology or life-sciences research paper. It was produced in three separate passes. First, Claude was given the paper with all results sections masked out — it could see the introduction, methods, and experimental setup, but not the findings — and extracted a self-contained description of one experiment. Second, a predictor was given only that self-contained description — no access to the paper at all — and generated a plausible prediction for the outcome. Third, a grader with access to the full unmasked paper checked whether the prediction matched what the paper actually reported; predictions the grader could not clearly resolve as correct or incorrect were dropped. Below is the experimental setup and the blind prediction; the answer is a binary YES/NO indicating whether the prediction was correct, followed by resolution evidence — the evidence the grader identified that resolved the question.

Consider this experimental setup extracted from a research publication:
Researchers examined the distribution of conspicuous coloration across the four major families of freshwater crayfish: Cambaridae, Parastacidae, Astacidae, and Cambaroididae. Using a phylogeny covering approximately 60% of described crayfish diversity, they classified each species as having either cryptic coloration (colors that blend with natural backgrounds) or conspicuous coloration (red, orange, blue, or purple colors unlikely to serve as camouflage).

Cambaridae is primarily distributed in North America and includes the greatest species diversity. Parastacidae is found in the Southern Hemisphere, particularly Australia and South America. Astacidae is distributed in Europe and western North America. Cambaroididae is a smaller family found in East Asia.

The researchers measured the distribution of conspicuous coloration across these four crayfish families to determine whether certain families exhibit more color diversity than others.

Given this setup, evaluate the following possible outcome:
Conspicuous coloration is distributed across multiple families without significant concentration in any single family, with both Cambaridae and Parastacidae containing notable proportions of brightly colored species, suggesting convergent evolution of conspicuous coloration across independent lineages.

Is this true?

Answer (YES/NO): YES